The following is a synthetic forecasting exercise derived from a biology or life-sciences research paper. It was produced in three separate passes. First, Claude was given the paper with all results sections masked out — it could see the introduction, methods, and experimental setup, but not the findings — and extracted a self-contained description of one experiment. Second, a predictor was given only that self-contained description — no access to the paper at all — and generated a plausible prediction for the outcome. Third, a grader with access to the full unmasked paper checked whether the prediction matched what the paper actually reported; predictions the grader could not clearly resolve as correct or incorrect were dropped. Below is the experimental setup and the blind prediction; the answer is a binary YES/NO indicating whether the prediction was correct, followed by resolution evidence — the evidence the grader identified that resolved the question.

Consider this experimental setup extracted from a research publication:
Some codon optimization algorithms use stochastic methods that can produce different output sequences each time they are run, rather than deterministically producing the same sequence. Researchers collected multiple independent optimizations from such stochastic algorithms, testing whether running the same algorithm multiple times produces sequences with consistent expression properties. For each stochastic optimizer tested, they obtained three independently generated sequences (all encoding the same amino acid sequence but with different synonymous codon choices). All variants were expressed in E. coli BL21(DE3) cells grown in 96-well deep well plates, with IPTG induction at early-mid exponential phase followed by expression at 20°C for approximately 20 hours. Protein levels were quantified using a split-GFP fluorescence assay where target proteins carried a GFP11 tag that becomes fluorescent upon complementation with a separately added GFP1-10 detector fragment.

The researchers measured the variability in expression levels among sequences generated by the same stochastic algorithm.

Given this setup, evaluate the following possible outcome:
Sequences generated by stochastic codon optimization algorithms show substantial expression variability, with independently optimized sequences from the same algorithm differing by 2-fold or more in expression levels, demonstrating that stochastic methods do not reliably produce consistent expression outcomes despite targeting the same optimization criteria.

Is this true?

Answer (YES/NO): NO